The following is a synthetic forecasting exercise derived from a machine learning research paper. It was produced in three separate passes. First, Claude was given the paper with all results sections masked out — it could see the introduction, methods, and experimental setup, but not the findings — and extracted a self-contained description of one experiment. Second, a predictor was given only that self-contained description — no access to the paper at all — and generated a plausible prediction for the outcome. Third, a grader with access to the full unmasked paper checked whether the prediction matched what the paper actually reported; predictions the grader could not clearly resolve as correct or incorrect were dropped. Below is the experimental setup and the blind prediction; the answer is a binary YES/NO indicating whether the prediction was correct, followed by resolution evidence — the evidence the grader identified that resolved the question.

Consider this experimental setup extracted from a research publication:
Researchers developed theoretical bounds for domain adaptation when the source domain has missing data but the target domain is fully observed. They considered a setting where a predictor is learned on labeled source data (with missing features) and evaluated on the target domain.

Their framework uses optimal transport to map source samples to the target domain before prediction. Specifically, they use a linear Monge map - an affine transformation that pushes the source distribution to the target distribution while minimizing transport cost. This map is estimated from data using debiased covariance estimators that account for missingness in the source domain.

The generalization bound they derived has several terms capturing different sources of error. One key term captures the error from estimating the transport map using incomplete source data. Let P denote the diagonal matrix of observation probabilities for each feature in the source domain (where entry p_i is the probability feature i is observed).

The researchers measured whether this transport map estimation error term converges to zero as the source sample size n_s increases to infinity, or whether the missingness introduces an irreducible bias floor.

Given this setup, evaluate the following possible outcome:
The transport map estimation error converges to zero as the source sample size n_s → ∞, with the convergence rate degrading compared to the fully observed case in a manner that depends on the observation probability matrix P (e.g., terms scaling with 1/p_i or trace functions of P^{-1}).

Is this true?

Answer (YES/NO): YES